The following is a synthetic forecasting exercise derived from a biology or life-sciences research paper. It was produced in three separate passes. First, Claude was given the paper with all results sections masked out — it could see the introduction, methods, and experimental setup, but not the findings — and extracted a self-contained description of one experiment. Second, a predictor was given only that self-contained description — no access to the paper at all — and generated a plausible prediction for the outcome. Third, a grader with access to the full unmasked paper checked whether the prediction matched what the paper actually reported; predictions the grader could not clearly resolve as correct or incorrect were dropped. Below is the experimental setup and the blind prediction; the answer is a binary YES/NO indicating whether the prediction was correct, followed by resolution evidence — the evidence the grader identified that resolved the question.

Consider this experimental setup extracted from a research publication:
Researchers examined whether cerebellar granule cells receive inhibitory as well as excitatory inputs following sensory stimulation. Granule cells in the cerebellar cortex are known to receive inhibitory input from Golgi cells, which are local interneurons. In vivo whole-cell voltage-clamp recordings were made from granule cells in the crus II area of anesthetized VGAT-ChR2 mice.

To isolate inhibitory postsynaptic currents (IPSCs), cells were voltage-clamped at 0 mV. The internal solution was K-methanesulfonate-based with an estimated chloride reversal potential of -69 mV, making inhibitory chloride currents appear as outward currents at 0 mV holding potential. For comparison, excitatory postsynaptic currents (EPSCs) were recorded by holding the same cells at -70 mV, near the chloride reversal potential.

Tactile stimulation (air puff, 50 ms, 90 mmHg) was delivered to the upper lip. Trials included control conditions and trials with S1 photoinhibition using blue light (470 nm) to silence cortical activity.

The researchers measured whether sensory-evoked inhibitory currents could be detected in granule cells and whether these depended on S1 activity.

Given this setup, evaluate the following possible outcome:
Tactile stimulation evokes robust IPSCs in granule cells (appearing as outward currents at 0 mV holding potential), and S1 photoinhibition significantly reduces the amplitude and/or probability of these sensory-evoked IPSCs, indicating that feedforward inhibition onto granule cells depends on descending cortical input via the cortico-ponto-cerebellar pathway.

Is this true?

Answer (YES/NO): NO